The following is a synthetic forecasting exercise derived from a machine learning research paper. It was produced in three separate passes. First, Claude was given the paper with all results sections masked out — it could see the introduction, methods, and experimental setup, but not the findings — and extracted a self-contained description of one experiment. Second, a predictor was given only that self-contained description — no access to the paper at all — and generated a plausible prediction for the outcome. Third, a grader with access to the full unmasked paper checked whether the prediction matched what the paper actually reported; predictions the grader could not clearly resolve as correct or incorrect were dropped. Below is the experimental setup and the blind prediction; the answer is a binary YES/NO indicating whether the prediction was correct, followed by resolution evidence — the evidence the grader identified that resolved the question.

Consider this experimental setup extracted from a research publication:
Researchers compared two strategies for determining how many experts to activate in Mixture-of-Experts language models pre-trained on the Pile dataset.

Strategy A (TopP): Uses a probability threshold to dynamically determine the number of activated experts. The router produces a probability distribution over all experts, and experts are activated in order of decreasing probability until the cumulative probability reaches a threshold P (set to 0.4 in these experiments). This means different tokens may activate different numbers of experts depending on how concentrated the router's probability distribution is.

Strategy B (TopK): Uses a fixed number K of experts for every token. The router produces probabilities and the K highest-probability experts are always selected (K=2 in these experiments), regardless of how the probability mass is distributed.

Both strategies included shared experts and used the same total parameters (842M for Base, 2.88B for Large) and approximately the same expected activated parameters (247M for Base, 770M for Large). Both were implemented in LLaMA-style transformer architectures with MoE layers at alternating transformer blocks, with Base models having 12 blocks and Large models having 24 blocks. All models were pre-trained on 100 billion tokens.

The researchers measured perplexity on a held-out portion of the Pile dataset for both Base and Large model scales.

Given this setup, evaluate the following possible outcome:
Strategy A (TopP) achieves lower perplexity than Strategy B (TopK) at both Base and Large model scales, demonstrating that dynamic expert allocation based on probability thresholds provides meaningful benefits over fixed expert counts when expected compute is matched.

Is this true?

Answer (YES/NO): NO